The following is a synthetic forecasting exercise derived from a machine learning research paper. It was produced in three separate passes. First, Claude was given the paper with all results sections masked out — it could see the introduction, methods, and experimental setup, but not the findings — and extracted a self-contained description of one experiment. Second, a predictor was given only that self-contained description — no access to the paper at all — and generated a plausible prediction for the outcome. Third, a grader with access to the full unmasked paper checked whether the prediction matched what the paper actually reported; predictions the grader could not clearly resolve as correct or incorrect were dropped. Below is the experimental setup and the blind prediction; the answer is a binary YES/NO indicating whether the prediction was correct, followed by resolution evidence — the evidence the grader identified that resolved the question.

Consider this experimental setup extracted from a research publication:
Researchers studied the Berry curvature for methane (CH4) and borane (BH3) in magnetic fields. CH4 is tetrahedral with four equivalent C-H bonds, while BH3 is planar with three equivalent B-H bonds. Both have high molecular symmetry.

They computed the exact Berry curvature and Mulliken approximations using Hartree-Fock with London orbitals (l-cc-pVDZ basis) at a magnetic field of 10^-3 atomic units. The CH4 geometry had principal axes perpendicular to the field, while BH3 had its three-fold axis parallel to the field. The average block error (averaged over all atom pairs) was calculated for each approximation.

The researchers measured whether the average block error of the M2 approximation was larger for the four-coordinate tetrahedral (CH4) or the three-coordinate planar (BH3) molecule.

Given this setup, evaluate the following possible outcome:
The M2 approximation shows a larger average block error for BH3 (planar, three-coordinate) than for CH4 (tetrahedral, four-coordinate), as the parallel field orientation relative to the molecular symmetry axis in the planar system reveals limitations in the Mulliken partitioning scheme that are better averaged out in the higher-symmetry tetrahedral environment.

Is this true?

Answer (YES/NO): YES